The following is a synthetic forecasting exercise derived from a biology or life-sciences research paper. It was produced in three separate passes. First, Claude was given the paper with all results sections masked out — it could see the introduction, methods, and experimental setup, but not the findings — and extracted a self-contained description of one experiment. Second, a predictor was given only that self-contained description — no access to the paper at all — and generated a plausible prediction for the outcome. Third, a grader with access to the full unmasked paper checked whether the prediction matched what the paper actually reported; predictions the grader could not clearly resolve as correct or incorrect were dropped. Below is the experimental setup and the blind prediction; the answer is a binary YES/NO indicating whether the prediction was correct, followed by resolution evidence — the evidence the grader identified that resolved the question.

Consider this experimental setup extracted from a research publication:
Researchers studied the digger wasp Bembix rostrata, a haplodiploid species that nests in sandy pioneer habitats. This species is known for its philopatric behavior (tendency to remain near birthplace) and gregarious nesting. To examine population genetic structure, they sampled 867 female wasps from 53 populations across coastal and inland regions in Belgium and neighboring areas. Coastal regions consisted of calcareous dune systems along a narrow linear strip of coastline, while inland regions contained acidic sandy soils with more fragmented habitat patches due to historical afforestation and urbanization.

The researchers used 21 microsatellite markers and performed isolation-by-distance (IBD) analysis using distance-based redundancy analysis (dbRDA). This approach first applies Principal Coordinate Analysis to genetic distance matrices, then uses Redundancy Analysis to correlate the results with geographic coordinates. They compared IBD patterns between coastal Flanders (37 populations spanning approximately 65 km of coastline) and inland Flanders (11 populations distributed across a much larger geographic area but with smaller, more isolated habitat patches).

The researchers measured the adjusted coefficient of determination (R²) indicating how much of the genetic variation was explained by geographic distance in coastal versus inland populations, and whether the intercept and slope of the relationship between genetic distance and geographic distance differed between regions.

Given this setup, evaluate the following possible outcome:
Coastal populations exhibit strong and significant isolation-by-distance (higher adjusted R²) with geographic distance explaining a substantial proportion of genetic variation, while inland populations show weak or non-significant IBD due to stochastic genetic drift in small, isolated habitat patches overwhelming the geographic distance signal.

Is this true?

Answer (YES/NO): NO